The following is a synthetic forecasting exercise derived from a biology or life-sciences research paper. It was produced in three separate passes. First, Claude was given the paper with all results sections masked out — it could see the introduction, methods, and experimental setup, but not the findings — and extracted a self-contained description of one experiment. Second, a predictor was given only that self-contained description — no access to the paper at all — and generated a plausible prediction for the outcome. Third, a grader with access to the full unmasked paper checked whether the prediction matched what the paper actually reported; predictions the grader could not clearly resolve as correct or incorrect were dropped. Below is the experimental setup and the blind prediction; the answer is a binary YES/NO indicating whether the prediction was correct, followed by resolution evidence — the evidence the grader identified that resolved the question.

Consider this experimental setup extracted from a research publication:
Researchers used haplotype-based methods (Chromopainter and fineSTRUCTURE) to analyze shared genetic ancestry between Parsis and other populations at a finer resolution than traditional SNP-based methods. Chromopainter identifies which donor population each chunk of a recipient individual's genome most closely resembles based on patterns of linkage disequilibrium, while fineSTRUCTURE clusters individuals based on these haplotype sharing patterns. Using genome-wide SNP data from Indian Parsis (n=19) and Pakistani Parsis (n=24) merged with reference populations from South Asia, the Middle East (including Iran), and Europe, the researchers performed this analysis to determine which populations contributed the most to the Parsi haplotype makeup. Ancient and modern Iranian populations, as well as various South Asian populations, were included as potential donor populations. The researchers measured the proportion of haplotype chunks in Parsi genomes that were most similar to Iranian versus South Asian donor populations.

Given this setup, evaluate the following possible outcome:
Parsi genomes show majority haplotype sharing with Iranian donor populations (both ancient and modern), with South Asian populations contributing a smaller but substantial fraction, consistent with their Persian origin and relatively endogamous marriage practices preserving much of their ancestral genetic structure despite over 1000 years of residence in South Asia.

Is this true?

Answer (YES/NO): NO